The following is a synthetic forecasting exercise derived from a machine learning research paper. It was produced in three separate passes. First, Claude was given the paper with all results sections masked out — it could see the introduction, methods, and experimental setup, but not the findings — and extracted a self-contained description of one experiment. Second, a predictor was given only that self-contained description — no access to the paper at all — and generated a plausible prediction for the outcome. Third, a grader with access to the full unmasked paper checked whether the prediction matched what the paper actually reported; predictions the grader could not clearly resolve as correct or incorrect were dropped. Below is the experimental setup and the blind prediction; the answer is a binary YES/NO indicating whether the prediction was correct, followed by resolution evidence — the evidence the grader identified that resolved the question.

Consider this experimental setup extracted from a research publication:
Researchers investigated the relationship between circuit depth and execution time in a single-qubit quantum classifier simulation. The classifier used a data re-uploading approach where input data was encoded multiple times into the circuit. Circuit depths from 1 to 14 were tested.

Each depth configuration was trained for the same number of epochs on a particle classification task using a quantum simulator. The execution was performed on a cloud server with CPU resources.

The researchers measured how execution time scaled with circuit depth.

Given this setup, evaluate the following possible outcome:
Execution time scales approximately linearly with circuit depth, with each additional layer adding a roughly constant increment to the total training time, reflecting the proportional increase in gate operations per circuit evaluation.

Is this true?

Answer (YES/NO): YES